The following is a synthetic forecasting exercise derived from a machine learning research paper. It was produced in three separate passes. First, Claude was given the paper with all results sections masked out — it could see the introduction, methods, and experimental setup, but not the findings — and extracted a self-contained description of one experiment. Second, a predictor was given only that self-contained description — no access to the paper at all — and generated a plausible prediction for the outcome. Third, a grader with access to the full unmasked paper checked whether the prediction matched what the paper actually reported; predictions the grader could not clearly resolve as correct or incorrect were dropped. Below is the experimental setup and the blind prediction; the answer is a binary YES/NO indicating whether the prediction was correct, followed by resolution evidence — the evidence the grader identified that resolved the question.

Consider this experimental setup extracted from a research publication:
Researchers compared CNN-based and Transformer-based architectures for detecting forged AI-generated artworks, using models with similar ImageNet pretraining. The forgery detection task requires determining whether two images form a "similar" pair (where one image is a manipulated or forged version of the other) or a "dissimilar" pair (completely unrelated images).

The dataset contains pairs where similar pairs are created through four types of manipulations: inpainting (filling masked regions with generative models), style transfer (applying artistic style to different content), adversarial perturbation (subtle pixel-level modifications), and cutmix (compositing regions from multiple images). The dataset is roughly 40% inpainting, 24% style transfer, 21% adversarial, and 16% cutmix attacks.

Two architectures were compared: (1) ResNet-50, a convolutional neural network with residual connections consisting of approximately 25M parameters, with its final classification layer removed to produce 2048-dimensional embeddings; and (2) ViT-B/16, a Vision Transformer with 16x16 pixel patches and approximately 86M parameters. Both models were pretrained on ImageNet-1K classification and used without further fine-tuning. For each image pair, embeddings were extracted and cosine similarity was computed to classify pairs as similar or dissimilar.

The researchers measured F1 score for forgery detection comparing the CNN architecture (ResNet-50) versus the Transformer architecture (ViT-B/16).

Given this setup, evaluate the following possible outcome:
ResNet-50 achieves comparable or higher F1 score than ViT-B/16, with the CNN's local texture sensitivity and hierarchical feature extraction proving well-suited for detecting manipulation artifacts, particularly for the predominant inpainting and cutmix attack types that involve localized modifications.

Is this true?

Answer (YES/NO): NO